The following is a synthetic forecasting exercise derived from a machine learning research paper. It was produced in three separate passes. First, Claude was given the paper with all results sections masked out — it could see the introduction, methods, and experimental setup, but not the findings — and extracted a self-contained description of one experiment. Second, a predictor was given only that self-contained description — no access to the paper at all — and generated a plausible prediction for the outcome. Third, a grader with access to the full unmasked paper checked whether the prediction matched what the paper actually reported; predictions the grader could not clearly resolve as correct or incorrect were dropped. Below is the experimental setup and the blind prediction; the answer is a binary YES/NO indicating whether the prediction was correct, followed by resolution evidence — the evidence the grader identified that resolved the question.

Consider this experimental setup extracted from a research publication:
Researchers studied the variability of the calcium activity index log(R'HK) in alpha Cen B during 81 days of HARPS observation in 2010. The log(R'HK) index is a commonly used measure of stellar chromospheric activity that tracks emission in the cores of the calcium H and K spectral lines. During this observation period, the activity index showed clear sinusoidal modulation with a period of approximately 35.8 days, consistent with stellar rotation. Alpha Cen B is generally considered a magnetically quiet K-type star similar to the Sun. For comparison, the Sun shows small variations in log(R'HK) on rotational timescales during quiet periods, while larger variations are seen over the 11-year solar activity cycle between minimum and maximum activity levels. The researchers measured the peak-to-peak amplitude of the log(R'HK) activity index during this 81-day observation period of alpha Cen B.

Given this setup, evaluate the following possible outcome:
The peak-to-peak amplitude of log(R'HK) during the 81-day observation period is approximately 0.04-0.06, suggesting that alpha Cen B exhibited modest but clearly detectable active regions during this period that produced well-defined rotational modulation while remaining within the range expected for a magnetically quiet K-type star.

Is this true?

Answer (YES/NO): NO